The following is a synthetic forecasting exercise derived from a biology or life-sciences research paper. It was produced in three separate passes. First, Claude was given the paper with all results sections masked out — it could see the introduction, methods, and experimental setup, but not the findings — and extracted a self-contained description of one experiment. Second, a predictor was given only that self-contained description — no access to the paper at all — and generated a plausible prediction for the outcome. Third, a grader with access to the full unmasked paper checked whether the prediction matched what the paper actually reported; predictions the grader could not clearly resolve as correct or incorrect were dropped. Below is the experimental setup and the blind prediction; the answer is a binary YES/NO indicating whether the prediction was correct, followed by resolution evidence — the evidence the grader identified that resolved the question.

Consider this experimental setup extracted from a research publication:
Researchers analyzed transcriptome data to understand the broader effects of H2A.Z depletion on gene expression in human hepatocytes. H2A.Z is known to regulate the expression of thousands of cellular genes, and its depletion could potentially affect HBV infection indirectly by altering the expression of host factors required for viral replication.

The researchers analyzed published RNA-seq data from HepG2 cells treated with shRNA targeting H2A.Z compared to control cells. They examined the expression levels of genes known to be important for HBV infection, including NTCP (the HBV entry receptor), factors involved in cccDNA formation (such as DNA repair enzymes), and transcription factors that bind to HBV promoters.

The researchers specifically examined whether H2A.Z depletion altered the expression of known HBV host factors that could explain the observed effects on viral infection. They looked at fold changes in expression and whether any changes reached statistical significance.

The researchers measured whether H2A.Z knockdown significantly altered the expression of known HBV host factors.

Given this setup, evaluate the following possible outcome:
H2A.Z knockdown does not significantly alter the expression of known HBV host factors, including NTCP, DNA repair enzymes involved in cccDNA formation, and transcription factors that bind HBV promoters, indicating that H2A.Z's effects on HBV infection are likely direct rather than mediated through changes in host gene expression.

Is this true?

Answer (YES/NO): NO